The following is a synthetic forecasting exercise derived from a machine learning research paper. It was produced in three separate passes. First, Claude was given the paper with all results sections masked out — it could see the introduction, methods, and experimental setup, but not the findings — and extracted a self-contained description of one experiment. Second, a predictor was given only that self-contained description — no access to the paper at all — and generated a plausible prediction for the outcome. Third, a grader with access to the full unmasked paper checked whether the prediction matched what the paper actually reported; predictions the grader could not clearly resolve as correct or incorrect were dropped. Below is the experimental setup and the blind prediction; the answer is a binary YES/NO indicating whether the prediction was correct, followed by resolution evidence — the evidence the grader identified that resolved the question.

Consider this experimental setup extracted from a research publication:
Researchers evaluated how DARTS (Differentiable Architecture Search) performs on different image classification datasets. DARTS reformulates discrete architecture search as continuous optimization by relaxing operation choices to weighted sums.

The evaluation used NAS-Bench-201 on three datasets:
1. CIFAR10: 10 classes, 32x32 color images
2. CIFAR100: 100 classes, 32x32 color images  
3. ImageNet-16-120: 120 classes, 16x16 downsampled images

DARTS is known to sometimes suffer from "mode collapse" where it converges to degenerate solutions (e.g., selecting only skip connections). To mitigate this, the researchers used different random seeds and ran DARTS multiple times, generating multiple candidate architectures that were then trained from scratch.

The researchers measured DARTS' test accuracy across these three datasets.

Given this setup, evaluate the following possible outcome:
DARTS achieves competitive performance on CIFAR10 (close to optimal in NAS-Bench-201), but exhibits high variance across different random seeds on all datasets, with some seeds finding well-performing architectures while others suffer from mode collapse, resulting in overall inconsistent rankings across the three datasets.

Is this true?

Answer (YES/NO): NO